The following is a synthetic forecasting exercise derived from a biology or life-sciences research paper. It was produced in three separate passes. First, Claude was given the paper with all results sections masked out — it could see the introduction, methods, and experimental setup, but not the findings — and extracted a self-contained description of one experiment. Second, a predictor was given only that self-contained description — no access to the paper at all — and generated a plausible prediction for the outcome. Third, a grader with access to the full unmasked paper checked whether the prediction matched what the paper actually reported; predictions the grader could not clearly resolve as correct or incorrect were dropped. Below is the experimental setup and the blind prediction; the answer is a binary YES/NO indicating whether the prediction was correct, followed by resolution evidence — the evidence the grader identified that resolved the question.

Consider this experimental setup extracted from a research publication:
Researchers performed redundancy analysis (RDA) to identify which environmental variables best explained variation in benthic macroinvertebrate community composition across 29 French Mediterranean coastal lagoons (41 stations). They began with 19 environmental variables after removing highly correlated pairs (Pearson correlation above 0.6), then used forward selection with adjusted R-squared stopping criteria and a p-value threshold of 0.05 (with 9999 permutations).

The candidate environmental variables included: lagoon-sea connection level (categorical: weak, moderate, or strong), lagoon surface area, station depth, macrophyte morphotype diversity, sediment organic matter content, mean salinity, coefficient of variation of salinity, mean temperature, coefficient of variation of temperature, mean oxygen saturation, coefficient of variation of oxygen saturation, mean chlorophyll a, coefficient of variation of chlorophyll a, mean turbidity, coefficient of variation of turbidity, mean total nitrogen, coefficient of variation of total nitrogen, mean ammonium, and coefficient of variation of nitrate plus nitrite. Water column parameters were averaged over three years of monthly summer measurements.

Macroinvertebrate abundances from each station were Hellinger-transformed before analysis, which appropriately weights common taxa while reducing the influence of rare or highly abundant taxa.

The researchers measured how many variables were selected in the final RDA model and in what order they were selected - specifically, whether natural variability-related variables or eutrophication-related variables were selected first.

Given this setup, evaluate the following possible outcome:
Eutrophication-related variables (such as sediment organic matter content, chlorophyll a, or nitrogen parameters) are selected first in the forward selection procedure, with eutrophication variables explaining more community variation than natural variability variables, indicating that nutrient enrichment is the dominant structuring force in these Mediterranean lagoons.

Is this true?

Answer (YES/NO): NO